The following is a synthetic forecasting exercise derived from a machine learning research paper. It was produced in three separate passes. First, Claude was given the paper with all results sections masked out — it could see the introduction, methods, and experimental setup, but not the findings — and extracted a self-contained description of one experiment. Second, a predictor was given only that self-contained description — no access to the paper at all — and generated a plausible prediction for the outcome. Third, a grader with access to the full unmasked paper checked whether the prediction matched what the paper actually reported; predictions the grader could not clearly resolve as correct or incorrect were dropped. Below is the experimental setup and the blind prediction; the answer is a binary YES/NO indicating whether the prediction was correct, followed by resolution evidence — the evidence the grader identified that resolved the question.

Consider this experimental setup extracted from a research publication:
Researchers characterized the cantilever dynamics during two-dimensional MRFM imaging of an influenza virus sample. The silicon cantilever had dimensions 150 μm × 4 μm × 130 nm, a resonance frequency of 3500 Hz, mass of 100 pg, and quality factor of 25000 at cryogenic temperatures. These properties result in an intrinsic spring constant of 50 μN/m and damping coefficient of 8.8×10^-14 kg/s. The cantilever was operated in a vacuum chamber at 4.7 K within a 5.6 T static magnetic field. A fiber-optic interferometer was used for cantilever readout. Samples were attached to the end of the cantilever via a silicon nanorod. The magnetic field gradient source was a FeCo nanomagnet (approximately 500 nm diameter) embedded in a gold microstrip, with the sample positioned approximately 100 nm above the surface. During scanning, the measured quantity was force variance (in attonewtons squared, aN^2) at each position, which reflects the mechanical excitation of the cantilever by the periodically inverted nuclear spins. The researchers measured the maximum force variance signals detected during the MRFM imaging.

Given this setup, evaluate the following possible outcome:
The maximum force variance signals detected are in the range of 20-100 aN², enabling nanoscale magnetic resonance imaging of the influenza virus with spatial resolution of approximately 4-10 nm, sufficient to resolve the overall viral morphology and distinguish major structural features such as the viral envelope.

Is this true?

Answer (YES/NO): NO